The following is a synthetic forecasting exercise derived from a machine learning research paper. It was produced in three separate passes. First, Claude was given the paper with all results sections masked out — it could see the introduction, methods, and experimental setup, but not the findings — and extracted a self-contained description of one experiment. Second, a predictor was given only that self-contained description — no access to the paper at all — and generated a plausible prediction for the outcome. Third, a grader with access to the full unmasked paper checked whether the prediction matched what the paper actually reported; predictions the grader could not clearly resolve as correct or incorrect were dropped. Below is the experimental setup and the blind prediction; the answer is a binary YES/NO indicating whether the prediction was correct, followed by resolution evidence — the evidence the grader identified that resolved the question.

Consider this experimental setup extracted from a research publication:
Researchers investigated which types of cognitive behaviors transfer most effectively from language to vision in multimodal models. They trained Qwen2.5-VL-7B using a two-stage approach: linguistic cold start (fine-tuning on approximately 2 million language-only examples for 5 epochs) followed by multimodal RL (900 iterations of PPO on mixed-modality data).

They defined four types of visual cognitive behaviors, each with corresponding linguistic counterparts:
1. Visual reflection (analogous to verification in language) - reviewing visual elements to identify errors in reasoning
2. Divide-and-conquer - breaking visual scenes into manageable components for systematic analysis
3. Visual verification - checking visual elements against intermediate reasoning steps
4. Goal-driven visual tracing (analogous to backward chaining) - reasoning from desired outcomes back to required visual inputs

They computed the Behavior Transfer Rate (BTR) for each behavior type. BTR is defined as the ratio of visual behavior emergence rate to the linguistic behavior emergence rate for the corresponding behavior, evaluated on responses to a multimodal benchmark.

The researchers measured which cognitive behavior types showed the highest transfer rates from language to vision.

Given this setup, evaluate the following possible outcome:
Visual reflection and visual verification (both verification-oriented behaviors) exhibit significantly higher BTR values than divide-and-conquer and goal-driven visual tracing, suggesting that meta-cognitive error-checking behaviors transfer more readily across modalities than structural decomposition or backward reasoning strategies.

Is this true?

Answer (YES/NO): NO